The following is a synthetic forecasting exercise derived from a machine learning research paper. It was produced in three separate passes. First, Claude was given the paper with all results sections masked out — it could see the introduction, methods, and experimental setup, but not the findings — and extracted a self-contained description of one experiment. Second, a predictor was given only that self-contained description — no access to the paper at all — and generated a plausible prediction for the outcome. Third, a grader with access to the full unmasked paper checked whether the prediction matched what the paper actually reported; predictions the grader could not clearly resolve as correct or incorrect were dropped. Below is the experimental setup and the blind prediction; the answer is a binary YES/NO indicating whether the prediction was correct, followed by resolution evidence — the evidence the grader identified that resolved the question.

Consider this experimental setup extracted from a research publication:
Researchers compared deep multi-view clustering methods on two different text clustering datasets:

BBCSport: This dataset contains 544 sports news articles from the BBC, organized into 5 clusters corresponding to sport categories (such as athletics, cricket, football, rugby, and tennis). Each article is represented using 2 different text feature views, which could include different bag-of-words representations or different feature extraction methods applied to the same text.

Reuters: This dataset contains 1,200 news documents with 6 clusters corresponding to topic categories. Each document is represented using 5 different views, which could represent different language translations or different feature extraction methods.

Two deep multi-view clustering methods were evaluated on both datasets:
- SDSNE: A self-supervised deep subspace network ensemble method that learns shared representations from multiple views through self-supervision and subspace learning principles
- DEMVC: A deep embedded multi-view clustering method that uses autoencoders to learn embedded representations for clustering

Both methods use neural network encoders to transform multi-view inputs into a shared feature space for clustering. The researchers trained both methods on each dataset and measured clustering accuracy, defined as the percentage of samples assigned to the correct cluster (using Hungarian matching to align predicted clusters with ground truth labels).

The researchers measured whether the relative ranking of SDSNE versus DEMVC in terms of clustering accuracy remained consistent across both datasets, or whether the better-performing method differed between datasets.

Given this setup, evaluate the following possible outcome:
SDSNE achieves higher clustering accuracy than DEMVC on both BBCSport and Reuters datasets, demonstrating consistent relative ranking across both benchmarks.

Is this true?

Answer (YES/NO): NO